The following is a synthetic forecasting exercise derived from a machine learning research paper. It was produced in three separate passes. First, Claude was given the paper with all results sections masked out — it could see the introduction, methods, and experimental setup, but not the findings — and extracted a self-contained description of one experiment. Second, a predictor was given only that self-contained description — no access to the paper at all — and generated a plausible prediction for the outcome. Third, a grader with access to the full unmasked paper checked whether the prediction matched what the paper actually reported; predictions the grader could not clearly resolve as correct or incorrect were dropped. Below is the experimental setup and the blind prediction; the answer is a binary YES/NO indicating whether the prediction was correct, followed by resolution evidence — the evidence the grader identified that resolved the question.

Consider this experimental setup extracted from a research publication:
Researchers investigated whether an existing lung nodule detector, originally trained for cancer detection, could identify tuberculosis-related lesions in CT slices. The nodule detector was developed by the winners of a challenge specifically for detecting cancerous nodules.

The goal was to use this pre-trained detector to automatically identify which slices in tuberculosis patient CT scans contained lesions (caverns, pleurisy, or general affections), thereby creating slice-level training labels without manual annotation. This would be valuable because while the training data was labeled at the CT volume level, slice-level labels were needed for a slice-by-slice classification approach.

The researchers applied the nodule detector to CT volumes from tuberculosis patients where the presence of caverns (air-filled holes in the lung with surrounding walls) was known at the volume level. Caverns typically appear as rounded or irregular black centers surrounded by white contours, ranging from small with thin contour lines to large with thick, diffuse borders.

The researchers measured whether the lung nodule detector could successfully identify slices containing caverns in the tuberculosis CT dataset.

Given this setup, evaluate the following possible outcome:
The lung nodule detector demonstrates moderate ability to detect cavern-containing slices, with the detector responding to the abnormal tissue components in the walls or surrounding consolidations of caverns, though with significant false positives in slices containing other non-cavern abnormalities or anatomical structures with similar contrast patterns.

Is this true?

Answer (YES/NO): NO